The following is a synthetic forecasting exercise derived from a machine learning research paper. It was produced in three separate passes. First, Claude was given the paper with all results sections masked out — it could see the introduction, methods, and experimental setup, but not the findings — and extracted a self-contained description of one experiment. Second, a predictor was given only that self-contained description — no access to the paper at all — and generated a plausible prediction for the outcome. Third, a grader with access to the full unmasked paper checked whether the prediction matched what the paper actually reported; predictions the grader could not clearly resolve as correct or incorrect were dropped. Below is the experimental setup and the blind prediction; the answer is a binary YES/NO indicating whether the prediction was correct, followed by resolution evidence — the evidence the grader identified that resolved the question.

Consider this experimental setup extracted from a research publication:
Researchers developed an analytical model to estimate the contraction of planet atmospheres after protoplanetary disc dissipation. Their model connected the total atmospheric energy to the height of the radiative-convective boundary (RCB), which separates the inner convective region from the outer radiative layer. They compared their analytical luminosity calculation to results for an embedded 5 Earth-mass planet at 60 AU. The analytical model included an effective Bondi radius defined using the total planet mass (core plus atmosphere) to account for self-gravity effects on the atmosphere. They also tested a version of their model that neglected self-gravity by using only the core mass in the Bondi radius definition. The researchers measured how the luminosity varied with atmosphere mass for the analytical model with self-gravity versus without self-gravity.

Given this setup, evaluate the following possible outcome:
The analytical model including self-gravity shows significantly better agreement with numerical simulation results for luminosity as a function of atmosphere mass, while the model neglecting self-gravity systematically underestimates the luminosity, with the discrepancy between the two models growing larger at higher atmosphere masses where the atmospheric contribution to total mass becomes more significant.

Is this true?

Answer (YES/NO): NO